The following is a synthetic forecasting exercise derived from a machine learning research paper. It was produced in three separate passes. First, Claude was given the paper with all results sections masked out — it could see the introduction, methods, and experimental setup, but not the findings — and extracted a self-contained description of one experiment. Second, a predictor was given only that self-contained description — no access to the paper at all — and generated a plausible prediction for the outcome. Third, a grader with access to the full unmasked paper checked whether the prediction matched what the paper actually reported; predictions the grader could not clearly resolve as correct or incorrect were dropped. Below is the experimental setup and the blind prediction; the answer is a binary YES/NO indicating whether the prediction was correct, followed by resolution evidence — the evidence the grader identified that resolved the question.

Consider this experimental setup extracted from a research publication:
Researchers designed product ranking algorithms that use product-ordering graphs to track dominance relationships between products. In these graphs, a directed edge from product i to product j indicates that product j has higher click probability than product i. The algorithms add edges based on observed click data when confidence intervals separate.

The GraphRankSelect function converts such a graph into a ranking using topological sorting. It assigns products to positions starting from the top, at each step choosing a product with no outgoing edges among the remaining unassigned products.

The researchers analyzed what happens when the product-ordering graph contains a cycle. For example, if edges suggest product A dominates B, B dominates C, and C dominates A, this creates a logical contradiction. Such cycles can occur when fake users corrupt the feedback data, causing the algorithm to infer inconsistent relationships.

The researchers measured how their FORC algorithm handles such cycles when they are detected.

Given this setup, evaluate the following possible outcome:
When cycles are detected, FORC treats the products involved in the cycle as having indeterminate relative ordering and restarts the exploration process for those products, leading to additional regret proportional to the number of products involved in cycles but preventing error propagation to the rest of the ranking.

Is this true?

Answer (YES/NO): NO